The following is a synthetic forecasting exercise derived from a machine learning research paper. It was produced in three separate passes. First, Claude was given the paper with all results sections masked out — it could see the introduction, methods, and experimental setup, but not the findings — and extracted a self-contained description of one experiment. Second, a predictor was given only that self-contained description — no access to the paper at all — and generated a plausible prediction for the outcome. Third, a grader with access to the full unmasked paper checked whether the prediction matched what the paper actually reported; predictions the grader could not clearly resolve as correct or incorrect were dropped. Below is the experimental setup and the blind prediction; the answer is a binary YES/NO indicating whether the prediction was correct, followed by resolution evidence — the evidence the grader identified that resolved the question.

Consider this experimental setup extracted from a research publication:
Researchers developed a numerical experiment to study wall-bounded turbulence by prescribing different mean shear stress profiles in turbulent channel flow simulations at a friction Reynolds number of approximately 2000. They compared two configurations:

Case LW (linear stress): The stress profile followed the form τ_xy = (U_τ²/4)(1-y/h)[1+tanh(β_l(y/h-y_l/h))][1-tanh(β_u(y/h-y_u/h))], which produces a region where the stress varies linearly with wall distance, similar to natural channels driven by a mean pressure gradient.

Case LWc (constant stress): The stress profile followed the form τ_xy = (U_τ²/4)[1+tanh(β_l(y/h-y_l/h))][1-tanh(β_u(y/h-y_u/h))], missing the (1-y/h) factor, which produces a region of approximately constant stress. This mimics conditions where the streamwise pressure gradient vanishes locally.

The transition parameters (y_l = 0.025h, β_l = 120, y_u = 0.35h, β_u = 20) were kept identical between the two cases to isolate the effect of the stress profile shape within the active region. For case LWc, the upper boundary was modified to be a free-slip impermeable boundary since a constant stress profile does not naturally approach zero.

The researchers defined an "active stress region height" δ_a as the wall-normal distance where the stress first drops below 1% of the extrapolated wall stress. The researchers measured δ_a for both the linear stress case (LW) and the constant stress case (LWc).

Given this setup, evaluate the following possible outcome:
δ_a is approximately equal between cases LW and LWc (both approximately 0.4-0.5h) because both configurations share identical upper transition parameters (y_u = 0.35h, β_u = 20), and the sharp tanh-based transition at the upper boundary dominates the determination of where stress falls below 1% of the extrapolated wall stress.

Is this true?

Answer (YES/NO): YES